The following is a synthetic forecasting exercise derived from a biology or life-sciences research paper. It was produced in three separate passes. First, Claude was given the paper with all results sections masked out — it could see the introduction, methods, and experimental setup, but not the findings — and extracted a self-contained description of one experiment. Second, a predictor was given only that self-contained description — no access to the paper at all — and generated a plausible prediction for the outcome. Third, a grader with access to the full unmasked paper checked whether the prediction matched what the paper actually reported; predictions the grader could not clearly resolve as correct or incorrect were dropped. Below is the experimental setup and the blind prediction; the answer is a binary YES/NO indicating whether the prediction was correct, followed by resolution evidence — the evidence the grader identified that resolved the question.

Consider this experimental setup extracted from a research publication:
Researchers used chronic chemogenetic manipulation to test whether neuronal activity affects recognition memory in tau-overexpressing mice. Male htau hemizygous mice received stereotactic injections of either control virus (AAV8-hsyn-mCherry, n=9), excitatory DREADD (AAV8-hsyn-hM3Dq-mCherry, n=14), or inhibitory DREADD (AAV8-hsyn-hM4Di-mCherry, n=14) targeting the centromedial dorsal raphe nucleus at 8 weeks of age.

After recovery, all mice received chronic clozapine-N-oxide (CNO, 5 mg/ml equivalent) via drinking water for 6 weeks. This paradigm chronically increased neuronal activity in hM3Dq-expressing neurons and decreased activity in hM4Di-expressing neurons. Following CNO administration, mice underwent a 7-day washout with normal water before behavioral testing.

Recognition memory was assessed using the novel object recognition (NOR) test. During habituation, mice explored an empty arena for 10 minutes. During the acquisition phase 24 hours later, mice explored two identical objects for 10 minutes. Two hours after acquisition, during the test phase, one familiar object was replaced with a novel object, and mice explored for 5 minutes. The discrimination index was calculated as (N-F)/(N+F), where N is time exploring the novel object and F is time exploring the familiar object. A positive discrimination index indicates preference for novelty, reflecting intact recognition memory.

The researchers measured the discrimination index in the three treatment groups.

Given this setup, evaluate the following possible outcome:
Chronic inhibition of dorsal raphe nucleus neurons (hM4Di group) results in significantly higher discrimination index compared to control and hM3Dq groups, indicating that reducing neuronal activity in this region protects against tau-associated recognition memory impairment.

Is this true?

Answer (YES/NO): NO